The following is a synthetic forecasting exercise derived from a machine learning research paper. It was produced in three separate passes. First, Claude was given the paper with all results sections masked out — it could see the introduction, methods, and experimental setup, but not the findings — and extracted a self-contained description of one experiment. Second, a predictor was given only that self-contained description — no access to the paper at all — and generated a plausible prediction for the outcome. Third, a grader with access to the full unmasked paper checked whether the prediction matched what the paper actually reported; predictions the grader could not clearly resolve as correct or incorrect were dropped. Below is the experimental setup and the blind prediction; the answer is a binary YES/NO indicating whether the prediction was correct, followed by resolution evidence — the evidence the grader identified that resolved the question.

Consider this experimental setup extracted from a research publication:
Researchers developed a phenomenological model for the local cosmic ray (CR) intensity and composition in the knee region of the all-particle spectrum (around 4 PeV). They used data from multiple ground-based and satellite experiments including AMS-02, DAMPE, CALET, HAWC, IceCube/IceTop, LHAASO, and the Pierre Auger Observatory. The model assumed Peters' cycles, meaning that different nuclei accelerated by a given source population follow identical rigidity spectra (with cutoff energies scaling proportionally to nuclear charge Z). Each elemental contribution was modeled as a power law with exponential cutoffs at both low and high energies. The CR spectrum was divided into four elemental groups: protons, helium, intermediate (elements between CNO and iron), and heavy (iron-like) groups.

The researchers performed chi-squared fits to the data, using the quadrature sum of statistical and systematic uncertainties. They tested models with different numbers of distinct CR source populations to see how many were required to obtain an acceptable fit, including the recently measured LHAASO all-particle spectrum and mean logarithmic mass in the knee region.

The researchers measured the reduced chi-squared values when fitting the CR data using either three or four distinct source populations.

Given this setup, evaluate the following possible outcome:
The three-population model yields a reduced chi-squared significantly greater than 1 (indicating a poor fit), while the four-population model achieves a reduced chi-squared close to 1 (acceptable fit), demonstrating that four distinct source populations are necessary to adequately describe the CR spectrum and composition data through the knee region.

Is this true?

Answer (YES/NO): NO